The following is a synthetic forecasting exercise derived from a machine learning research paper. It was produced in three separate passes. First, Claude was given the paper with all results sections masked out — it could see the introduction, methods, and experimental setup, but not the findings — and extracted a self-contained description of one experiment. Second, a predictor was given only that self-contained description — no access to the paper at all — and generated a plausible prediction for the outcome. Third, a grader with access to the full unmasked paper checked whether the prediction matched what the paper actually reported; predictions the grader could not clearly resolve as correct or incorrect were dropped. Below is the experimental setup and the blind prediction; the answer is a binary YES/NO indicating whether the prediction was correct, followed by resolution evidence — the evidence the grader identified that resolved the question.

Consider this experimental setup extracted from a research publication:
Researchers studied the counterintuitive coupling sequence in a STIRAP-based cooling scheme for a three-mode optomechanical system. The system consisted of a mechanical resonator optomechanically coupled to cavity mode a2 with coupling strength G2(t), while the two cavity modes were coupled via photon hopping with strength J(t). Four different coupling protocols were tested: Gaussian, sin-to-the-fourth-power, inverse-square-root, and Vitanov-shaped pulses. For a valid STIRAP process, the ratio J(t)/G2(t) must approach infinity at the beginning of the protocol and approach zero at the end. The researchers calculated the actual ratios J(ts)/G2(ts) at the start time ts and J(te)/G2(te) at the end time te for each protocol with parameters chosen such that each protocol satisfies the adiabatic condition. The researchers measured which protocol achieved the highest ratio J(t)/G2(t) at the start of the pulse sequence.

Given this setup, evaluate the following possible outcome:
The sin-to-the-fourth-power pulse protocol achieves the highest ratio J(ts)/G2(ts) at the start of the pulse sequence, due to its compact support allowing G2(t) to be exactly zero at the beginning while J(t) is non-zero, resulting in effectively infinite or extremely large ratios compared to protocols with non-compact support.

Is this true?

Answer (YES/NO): YES